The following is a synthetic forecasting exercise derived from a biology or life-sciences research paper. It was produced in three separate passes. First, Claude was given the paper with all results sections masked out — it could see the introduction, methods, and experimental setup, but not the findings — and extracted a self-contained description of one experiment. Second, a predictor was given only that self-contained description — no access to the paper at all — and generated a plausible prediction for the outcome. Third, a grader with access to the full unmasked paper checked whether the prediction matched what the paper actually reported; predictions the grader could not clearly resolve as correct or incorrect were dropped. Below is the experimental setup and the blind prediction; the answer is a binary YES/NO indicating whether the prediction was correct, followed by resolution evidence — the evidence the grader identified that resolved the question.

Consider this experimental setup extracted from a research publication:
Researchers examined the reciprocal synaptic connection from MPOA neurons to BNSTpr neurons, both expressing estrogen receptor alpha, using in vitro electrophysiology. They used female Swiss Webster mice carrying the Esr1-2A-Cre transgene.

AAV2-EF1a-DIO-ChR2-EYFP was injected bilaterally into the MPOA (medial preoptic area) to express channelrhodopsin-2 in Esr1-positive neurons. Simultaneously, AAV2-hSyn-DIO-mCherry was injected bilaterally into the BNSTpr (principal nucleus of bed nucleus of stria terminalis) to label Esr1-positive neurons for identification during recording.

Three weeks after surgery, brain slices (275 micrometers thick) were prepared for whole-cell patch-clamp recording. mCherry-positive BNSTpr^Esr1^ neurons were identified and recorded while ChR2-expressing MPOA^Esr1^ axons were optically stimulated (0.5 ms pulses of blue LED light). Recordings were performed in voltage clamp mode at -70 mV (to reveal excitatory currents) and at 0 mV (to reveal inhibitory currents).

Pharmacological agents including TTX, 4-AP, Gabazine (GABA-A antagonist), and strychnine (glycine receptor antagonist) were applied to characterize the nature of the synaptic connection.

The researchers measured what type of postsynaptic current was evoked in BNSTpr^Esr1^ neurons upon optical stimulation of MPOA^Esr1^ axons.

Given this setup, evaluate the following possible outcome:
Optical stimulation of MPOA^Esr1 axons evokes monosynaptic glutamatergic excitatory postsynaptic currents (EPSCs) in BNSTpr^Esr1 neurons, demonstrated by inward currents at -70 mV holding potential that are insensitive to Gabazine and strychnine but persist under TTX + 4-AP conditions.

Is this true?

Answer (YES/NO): NO